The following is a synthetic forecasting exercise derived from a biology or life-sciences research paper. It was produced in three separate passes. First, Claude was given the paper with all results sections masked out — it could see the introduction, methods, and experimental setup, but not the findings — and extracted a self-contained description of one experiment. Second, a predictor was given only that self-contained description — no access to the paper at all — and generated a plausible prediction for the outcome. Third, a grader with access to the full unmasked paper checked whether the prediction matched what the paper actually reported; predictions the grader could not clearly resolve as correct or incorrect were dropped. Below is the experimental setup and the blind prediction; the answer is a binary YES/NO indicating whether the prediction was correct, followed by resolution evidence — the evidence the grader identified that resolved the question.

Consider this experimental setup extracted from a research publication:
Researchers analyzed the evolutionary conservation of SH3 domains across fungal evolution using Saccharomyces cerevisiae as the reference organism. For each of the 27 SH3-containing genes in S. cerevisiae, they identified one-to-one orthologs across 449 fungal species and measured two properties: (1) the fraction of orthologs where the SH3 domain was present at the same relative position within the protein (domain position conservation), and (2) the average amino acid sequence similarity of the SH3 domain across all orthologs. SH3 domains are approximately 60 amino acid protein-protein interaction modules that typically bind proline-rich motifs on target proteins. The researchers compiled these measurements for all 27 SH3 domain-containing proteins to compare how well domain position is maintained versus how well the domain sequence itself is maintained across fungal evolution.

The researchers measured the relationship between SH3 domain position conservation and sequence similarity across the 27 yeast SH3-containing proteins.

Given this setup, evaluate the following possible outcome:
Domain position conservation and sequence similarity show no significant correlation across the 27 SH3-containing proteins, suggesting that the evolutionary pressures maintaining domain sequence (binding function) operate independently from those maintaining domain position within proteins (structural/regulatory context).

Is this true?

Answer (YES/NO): YES